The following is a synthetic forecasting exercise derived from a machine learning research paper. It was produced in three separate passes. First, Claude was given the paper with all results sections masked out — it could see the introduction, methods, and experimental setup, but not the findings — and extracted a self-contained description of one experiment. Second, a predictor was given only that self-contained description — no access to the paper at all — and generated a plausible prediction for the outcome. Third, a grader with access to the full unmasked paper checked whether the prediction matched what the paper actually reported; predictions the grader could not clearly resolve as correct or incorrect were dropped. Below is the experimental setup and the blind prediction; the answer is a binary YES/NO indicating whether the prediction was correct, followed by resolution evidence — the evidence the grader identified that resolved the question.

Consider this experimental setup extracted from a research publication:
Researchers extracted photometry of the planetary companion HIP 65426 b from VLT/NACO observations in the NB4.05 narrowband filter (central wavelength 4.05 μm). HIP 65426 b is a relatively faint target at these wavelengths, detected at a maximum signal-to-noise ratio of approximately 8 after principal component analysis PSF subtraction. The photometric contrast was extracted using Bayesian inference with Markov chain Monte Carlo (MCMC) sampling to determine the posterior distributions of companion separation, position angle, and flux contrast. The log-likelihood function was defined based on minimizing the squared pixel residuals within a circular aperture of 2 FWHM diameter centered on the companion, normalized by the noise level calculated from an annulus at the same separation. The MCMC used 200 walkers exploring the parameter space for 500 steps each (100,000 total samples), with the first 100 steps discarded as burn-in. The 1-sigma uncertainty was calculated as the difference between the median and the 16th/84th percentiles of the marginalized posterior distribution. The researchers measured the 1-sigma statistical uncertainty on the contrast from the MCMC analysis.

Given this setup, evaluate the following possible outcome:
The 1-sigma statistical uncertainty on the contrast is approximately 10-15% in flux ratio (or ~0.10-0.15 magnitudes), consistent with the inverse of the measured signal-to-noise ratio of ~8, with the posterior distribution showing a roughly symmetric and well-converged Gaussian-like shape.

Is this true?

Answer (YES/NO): YES